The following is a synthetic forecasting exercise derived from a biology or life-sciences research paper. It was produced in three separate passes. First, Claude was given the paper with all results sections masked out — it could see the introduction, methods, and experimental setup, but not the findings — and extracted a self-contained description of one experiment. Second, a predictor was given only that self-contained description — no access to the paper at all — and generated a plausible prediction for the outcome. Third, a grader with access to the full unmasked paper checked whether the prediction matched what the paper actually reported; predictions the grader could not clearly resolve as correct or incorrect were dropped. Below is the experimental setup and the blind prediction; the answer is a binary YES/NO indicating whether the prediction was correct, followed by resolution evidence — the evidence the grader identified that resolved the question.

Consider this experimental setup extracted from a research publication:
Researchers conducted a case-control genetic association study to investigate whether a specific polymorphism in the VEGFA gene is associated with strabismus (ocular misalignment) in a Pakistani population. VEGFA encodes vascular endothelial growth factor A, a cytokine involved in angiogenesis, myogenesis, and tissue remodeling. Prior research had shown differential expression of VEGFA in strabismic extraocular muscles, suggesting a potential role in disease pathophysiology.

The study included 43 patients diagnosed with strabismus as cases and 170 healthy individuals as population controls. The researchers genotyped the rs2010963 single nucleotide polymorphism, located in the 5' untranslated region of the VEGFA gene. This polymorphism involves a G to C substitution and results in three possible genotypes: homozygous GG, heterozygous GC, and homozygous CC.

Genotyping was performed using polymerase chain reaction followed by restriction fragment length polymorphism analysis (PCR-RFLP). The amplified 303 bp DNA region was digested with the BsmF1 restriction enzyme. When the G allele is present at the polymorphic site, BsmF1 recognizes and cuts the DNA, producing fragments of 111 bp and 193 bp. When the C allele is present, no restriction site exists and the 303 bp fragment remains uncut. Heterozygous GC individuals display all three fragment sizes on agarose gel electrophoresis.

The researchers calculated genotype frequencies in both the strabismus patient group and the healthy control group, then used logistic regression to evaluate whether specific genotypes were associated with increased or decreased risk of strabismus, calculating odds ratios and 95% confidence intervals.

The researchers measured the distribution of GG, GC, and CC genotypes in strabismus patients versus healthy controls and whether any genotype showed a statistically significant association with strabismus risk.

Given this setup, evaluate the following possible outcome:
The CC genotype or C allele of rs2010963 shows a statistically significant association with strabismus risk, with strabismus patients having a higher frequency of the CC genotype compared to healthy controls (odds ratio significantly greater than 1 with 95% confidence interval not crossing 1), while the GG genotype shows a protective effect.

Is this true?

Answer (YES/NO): NO